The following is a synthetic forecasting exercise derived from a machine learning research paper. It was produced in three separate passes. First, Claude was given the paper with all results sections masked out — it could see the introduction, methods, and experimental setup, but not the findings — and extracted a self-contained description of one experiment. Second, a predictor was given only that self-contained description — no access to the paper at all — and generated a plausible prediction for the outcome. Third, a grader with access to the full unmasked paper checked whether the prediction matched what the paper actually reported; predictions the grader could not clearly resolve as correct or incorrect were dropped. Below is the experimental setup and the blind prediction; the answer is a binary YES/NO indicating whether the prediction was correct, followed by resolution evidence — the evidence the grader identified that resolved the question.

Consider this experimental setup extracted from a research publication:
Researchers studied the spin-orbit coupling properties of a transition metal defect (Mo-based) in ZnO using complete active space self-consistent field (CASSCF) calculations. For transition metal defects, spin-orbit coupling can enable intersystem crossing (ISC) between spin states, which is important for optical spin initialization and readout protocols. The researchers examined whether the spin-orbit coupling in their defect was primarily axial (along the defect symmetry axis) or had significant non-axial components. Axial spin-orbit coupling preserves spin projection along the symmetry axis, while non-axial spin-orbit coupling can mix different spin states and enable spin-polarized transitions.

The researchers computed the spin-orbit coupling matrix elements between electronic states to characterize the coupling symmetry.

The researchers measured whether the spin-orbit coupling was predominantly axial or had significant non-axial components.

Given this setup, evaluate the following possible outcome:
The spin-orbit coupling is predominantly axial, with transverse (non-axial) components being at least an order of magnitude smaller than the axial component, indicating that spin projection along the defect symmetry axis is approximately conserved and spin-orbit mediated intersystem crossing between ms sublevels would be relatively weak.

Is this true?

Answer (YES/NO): NO